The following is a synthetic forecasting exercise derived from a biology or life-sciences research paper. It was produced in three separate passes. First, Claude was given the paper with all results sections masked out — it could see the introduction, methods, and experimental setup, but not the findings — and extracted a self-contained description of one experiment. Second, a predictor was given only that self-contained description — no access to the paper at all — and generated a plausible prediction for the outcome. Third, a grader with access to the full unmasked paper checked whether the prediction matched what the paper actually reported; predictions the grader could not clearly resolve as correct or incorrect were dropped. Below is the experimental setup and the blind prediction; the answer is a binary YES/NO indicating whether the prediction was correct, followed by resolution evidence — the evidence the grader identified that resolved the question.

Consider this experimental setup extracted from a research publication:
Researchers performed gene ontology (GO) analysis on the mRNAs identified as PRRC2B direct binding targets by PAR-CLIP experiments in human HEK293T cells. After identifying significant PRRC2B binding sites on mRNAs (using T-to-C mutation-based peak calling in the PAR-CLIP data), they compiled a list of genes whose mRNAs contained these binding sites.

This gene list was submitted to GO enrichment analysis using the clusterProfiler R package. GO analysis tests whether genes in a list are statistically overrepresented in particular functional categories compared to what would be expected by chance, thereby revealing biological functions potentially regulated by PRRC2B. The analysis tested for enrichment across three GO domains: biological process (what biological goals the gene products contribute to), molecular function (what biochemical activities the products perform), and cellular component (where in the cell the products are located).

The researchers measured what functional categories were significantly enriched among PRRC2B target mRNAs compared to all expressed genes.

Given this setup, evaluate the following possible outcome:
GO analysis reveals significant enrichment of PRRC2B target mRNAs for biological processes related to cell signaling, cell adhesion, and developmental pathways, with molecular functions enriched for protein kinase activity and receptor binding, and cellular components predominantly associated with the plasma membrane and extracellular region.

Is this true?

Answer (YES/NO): NO